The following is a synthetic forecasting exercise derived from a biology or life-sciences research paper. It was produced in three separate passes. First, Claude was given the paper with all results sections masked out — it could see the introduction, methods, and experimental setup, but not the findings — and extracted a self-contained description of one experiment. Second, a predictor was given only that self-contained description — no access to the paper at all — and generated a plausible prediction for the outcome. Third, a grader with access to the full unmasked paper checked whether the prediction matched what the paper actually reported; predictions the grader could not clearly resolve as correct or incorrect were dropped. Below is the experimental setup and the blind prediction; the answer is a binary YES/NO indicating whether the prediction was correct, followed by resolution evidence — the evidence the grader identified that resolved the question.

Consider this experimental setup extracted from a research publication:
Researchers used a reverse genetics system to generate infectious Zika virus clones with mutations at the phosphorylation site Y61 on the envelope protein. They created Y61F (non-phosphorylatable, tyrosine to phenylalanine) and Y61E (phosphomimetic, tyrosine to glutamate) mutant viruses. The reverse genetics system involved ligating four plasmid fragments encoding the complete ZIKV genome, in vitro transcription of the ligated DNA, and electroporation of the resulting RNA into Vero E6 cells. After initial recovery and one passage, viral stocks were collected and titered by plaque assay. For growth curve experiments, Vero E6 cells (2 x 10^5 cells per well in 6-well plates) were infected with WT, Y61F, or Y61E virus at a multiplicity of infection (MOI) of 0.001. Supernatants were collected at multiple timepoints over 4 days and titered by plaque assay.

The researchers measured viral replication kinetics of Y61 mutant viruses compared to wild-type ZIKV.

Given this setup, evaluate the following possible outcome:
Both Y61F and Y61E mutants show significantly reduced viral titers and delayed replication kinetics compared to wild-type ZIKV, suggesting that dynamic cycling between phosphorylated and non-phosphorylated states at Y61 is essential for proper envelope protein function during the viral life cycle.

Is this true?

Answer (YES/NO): NO